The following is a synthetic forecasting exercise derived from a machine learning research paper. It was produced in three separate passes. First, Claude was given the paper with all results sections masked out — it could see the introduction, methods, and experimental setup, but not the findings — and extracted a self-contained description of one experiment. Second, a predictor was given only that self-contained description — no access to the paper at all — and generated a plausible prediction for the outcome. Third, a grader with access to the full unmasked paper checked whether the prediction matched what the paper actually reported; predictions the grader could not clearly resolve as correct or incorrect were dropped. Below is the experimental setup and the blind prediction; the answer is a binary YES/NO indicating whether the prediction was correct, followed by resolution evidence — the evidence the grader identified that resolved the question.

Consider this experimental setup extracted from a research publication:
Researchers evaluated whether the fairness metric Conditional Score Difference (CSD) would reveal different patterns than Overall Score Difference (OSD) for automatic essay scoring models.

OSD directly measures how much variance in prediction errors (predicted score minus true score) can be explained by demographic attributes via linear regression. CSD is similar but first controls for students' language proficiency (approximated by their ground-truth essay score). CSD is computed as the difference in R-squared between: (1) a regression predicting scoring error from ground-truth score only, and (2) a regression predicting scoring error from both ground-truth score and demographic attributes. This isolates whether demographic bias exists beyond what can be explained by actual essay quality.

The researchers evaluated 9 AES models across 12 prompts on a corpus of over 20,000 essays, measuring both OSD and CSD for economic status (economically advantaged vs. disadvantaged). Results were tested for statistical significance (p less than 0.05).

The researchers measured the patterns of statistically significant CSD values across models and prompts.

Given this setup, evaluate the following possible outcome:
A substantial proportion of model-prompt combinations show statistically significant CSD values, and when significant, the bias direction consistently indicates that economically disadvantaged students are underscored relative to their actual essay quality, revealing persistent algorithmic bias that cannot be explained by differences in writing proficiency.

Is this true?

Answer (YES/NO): NO